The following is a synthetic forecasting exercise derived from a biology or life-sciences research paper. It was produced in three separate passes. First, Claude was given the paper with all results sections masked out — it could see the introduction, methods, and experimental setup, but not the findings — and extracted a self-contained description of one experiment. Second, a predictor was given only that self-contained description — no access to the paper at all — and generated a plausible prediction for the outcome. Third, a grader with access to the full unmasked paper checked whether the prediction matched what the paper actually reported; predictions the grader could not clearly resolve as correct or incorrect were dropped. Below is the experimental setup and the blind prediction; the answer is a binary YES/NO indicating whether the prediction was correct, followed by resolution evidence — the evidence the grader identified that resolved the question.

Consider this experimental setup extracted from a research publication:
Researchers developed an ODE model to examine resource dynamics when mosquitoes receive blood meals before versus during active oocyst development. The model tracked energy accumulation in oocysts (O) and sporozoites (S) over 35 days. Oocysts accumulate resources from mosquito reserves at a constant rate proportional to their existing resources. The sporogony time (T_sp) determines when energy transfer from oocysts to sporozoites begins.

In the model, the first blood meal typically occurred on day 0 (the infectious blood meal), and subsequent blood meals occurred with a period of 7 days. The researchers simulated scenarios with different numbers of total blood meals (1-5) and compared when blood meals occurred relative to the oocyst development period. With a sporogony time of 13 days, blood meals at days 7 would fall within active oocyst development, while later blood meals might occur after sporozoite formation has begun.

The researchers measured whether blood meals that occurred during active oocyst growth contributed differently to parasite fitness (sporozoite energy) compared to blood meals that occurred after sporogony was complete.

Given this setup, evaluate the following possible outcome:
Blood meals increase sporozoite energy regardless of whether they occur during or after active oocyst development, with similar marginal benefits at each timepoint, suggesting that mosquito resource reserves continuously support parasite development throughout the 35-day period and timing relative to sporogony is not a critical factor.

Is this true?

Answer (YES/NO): NO